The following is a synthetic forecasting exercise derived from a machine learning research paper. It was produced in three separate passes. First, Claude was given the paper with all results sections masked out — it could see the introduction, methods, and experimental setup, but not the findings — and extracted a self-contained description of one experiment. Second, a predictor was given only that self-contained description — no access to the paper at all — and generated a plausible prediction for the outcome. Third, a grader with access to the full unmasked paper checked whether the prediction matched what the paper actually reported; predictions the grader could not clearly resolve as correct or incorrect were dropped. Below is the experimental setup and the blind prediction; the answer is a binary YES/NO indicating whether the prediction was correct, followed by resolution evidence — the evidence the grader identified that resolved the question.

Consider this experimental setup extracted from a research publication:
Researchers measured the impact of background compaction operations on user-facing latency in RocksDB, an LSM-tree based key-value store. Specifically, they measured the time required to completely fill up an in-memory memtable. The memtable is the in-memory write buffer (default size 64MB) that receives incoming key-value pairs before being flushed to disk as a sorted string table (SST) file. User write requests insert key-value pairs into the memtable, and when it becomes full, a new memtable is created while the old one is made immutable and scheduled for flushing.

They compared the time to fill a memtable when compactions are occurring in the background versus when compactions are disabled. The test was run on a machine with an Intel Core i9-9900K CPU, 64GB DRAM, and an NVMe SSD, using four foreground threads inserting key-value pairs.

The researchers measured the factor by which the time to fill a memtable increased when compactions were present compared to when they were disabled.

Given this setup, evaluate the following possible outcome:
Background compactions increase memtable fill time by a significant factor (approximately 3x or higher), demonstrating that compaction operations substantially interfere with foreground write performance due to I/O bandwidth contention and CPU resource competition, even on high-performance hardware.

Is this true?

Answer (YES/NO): YES